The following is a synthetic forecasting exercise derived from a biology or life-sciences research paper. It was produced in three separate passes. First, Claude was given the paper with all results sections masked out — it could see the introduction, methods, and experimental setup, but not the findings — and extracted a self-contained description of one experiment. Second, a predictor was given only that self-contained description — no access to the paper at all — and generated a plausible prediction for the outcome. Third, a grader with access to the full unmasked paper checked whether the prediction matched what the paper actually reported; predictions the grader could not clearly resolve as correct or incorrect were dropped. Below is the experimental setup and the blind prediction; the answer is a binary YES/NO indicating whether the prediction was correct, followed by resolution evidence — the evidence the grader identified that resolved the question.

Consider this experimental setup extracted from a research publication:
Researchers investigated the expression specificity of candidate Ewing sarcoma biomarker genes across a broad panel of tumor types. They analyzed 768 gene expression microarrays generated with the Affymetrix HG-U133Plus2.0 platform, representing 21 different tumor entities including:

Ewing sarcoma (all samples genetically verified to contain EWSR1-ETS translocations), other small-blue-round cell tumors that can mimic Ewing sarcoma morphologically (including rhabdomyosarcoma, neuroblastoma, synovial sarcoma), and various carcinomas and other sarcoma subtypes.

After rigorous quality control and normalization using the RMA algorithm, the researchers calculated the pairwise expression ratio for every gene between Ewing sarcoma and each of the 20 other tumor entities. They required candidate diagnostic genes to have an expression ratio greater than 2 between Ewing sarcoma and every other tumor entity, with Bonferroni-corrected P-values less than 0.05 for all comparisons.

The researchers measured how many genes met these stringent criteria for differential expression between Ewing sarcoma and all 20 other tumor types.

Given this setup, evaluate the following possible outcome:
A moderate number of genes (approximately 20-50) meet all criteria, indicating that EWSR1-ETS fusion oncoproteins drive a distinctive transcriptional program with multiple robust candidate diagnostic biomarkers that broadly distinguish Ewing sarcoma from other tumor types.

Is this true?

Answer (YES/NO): NO